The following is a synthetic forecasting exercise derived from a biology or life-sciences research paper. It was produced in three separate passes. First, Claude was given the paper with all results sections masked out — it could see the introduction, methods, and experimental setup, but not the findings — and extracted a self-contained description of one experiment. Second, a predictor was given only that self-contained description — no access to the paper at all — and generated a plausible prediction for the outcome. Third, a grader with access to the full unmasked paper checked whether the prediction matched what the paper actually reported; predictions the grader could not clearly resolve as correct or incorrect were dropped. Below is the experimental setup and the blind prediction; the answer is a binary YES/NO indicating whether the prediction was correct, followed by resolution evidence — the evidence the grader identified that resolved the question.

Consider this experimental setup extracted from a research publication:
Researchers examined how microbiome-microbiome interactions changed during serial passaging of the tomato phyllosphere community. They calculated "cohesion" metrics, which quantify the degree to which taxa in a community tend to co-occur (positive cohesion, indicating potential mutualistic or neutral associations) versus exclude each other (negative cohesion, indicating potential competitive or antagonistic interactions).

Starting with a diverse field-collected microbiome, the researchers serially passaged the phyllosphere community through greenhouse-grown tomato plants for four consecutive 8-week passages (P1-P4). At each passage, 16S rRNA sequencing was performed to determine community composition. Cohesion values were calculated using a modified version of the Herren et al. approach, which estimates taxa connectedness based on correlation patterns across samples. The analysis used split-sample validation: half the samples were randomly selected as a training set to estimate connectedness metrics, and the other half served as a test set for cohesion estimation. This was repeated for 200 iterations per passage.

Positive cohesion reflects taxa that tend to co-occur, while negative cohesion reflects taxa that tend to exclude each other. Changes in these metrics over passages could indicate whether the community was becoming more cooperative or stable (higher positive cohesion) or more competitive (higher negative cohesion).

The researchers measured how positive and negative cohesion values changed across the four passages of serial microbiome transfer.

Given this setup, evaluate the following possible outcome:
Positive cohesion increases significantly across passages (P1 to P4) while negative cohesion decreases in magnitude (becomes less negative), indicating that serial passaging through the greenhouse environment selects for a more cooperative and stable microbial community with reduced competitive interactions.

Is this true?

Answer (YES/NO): NO